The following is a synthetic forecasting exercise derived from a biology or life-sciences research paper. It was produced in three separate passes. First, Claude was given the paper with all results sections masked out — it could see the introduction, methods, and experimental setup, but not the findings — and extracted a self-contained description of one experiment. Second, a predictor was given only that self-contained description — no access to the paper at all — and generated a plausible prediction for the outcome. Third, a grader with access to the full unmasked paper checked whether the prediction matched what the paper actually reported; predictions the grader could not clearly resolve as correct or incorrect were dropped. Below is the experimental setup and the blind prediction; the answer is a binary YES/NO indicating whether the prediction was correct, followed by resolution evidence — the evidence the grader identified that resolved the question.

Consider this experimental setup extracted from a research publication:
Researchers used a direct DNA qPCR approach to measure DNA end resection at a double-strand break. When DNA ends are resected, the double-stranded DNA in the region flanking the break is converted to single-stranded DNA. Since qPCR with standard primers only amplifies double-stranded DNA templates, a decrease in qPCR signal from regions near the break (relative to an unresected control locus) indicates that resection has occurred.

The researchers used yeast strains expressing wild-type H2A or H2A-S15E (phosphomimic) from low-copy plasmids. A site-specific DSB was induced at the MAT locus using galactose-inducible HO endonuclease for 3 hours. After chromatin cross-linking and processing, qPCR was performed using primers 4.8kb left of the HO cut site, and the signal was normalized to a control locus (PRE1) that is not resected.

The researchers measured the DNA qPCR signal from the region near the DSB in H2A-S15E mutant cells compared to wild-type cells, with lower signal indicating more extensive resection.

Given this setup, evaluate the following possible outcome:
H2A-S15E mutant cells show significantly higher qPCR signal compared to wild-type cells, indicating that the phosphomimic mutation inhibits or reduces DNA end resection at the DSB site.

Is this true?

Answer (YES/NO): NO